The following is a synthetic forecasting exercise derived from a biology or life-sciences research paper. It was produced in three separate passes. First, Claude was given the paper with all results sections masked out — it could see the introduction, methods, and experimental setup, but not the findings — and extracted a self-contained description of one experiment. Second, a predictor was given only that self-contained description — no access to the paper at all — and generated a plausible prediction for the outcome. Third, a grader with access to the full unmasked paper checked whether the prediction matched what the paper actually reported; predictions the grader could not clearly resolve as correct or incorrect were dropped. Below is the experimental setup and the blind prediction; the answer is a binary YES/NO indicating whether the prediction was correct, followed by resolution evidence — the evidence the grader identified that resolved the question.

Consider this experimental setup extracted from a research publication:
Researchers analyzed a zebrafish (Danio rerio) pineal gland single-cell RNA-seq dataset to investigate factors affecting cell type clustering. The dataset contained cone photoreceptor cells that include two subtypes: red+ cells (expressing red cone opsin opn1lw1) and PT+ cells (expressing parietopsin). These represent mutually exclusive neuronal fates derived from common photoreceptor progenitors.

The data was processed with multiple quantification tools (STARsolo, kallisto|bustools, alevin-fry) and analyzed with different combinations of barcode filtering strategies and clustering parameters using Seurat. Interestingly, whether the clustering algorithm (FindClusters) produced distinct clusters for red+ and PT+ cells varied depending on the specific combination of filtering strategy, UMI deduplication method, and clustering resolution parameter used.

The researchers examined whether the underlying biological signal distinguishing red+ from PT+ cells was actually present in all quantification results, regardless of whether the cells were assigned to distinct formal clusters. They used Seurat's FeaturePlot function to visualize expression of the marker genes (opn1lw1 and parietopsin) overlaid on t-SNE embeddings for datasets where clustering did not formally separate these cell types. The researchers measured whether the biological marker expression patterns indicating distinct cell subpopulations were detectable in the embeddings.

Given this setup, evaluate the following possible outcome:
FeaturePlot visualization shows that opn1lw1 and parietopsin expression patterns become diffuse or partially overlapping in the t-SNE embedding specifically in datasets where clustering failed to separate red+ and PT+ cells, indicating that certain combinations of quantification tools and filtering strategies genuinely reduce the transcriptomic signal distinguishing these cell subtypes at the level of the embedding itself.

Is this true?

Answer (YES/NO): NO